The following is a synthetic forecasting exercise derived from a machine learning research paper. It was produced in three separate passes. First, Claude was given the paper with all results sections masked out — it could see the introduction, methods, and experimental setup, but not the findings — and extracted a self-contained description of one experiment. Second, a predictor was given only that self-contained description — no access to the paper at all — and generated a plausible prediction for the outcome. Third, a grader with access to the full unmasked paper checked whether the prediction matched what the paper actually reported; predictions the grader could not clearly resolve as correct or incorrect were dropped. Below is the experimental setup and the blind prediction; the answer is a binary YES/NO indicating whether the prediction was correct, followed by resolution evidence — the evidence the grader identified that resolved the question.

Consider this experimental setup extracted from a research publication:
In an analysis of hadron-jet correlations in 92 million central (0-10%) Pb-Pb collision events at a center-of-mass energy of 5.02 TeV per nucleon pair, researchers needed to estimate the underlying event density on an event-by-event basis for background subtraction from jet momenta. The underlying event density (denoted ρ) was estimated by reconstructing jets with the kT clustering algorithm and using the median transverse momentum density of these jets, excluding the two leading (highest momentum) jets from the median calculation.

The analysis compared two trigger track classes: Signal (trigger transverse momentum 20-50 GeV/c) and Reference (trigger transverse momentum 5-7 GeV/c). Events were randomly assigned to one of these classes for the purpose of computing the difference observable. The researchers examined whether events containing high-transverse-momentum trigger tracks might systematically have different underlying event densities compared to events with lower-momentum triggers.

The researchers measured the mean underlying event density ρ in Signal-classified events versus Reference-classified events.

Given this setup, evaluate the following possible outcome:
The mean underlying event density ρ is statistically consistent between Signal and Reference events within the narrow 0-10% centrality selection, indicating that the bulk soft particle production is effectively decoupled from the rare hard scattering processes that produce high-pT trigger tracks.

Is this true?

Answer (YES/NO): NO